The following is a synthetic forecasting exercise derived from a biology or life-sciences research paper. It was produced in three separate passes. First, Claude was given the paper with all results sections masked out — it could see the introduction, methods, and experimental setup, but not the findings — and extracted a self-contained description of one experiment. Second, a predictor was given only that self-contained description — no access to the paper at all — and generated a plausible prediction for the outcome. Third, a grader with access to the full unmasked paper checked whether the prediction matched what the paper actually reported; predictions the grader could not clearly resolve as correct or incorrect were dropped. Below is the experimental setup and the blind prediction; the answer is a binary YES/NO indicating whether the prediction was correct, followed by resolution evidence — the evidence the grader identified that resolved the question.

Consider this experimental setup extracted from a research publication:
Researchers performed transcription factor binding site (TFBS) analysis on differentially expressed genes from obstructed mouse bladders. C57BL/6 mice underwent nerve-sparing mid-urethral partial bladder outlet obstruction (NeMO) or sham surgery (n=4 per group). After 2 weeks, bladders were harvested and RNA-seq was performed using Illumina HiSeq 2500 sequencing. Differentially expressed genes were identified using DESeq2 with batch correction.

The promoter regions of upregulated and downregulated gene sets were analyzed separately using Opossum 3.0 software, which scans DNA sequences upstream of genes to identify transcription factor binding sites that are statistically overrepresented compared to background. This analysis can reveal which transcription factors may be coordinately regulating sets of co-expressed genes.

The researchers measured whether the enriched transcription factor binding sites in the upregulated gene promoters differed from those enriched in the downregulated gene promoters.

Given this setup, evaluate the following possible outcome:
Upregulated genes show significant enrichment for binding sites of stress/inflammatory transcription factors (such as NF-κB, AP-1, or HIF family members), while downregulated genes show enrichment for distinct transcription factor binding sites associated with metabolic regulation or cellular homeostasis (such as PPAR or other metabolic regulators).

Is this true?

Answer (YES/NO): NO